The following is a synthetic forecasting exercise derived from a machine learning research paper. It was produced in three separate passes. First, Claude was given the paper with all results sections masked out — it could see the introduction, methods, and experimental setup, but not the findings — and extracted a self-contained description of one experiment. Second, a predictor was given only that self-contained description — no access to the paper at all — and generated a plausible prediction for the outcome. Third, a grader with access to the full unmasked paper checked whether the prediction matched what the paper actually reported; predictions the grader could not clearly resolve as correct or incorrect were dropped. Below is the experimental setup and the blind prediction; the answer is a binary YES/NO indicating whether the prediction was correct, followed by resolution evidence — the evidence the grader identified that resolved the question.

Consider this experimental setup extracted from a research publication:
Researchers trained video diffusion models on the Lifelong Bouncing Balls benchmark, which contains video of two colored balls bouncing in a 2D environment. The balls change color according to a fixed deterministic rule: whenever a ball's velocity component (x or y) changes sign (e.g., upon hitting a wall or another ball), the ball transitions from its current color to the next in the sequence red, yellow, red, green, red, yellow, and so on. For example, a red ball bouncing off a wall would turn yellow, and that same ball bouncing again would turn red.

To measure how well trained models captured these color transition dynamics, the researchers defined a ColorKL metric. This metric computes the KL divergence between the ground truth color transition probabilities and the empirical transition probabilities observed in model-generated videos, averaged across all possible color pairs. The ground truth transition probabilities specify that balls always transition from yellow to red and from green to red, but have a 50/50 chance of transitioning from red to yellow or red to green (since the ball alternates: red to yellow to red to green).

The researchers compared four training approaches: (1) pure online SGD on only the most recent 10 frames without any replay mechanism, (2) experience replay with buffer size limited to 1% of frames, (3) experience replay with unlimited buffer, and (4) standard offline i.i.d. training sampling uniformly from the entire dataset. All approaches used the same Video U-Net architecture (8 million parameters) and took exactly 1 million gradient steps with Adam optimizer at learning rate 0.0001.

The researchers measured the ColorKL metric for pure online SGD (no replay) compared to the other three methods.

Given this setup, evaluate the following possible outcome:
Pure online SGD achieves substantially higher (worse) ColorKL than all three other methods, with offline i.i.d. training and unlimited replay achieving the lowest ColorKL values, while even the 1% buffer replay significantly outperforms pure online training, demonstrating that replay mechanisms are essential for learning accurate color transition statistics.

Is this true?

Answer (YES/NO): YES